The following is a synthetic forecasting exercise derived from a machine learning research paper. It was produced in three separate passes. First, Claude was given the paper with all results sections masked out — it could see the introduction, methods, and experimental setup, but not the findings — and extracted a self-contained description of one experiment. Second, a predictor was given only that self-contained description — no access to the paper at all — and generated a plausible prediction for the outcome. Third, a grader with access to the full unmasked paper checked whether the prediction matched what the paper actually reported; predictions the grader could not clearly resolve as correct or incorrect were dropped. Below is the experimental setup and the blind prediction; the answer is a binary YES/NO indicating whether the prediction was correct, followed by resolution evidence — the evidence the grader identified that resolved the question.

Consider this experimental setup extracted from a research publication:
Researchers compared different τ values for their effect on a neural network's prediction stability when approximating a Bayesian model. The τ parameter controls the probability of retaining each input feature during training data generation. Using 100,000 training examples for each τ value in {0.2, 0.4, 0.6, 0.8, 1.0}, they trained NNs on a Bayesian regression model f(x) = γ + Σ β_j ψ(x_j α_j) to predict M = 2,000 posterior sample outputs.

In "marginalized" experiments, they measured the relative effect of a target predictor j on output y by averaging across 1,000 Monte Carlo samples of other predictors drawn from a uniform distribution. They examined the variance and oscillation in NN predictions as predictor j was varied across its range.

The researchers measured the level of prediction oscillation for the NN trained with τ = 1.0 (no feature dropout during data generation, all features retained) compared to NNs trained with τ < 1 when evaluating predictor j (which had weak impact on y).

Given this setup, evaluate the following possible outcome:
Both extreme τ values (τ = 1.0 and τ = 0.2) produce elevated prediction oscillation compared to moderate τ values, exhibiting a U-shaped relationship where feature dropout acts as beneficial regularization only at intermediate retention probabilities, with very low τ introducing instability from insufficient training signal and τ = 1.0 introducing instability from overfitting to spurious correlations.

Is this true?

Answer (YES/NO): NO